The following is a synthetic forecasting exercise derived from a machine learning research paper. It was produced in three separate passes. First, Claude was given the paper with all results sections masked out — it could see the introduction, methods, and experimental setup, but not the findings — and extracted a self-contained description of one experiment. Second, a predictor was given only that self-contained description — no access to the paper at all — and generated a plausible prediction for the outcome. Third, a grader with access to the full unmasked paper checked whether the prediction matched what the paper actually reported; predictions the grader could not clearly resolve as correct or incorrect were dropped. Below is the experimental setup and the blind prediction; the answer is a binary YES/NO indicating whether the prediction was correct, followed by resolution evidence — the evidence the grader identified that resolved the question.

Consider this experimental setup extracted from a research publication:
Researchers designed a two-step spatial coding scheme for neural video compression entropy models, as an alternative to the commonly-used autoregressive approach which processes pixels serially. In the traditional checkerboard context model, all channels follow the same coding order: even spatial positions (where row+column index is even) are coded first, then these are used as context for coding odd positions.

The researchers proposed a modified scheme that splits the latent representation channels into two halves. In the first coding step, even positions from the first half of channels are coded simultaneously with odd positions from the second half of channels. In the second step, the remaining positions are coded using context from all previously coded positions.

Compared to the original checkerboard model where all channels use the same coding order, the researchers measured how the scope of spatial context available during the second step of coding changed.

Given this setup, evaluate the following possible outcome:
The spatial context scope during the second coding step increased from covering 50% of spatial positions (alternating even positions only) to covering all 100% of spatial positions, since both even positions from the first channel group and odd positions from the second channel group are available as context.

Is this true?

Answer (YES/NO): YES